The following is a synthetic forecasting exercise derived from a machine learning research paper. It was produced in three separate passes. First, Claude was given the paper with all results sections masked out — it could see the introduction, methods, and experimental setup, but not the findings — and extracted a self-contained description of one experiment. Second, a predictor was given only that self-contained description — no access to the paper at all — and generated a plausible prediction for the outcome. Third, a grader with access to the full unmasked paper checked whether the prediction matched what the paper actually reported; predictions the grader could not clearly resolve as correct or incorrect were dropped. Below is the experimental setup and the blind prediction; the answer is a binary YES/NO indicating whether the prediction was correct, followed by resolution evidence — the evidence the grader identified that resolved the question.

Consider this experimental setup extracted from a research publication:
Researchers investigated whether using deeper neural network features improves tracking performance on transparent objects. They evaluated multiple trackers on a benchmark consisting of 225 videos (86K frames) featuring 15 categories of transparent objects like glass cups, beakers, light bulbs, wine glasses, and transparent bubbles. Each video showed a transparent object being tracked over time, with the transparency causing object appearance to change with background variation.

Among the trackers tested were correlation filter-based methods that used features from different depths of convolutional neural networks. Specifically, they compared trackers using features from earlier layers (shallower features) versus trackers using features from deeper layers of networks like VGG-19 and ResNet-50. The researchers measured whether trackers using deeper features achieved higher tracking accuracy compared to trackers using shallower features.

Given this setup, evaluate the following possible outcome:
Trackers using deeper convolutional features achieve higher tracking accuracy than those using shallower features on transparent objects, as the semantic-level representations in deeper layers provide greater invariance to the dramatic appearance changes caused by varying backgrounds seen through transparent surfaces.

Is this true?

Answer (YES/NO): NO